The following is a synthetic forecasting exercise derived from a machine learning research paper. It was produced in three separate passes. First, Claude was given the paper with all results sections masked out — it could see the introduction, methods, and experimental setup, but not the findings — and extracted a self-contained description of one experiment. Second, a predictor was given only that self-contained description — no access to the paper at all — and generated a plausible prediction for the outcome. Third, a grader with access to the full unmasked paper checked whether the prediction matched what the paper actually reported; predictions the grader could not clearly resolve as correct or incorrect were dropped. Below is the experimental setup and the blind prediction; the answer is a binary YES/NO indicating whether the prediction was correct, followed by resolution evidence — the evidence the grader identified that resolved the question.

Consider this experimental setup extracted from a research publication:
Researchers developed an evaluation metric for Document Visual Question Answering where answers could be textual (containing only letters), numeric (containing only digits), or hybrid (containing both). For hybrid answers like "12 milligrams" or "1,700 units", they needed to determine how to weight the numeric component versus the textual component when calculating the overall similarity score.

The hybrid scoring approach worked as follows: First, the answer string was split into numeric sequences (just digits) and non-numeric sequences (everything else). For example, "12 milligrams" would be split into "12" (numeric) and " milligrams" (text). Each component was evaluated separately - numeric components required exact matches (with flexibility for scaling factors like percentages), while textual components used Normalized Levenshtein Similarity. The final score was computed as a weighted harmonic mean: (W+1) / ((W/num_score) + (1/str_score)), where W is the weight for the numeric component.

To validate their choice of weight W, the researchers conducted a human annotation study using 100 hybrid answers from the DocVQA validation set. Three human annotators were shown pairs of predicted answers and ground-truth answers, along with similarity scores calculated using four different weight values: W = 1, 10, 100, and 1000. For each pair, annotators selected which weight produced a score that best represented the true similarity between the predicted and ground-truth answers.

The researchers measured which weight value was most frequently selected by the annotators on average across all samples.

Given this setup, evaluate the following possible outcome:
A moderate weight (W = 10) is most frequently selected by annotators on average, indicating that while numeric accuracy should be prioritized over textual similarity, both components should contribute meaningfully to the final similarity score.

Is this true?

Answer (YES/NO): YES